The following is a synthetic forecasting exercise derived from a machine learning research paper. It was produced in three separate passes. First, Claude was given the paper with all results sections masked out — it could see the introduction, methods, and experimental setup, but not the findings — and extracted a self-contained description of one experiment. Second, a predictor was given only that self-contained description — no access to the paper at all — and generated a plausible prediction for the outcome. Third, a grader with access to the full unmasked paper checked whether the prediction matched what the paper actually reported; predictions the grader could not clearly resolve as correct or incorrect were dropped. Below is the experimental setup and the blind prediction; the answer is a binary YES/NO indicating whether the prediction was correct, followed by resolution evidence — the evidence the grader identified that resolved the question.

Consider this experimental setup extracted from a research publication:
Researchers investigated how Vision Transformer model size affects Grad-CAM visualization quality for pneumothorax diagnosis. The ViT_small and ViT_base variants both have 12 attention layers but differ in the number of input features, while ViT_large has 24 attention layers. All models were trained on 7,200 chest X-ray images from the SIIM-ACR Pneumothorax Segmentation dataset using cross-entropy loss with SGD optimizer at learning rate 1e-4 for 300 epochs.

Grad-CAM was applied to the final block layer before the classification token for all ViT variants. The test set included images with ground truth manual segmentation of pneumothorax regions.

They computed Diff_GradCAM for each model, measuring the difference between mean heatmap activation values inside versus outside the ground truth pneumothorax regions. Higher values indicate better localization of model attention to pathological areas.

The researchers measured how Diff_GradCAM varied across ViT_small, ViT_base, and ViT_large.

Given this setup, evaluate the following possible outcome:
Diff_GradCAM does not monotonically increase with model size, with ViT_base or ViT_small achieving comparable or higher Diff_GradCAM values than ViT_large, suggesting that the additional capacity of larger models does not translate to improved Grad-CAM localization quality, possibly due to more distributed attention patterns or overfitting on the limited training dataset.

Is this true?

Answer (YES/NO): YES